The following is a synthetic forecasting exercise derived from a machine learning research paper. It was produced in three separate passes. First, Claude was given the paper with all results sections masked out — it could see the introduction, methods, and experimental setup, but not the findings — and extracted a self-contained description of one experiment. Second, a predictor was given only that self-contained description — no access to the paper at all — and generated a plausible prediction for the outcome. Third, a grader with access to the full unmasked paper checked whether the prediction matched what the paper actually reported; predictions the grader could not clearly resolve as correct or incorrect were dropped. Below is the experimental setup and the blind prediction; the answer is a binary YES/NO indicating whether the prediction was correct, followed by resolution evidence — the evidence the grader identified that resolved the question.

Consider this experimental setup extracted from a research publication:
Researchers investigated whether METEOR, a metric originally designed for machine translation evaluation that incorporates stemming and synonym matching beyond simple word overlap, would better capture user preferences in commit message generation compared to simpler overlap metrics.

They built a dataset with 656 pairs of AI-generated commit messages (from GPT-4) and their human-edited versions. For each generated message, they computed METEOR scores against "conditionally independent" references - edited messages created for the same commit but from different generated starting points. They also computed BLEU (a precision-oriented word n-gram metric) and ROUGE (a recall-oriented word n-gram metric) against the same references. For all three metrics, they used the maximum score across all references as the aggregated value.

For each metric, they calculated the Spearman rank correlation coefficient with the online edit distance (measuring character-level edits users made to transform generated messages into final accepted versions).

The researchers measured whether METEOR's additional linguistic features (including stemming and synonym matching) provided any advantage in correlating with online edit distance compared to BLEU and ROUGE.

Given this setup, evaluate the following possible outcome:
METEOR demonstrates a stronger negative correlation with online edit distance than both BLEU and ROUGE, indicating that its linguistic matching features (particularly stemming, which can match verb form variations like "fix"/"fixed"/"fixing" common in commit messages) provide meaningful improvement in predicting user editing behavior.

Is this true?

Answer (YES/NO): NO